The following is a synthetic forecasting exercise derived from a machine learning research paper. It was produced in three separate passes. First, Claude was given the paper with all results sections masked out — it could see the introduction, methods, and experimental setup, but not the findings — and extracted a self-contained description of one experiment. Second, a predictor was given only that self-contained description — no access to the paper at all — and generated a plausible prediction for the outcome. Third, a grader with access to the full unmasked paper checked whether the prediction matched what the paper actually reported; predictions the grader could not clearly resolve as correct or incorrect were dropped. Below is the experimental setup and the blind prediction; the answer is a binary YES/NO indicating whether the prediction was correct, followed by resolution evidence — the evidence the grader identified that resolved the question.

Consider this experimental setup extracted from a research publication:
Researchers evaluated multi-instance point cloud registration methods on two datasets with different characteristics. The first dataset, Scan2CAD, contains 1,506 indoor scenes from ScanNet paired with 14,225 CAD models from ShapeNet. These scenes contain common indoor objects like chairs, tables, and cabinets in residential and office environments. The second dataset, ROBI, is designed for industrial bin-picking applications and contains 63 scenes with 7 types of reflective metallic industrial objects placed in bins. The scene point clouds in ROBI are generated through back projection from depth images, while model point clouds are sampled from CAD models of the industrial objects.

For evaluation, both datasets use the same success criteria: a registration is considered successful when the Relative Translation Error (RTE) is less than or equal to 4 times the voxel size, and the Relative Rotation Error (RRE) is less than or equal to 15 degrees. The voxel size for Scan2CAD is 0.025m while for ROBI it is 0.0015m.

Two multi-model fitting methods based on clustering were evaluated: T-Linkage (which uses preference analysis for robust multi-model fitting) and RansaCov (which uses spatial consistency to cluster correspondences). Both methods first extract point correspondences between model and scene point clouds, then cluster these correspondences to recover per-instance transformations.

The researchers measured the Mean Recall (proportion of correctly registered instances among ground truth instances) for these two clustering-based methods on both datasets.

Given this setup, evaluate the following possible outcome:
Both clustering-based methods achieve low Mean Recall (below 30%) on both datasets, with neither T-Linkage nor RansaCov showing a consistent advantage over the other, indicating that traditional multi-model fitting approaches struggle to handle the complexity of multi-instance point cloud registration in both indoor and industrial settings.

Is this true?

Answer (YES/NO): NO